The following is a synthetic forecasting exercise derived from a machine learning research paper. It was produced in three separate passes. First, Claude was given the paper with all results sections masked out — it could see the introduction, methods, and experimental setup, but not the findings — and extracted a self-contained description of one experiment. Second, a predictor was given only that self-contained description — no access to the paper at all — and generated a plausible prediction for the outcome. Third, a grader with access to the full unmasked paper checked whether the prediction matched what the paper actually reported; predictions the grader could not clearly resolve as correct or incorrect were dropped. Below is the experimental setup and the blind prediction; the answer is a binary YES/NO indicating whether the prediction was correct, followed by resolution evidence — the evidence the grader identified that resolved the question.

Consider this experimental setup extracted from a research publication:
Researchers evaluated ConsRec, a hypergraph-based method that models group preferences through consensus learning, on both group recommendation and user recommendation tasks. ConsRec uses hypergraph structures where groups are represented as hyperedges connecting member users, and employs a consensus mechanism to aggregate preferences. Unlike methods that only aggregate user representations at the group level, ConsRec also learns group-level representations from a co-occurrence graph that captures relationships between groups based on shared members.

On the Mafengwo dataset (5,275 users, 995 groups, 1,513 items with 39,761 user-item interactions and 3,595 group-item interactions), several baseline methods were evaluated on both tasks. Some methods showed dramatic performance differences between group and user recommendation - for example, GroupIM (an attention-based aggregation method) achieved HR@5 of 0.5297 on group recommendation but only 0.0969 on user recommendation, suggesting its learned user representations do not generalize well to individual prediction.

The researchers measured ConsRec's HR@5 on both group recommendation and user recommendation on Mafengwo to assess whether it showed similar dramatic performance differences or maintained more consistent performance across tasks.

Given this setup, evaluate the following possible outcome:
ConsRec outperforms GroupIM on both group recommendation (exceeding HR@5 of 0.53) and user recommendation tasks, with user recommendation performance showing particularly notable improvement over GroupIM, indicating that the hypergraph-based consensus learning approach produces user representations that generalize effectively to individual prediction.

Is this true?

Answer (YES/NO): YES